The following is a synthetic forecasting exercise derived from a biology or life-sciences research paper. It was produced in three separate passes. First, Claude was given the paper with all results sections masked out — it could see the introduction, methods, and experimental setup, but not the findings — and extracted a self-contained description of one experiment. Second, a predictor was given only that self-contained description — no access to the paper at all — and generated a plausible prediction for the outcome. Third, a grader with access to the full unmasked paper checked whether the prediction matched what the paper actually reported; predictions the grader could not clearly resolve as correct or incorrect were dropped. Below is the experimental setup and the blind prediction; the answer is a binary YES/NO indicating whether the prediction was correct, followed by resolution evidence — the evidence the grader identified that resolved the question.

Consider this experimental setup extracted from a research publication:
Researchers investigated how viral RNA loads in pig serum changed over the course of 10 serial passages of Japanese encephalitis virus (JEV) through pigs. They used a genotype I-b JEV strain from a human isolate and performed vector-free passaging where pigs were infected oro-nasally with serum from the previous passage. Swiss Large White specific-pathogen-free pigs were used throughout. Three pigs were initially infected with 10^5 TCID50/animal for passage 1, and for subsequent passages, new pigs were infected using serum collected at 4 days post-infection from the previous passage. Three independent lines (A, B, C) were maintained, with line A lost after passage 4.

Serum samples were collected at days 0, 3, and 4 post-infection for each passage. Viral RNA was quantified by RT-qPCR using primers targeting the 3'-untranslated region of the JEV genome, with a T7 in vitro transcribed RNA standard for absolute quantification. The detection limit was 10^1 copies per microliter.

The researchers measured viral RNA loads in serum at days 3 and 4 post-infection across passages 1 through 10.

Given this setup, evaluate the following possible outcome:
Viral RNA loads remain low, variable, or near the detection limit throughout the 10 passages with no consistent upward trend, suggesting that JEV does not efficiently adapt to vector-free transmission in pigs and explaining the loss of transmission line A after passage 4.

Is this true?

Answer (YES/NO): NO